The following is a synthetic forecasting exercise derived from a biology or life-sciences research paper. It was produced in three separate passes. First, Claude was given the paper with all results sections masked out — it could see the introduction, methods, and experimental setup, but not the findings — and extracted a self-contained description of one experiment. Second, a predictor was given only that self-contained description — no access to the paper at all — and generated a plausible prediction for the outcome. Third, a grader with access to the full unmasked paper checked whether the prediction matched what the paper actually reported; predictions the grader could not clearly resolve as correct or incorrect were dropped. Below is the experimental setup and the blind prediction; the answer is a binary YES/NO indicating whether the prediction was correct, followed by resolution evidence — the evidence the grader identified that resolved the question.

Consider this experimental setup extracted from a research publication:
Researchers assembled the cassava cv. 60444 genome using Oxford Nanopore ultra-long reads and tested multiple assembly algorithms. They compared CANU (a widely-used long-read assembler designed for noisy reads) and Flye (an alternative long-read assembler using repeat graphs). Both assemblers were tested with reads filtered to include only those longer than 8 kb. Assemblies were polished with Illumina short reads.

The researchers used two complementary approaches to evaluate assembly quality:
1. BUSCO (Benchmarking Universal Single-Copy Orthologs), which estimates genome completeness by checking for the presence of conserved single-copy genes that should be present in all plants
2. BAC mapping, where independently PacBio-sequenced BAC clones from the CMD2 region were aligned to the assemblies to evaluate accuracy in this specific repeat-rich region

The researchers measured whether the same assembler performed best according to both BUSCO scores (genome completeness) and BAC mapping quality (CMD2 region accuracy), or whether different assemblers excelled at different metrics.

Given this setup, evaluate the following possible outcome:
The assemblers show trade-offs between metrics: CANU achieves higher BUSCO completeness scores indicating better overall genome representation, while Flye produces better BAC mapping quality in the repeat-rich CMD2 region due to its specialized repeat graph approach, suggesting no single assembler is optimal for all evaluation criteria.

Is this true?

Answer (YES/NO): YES